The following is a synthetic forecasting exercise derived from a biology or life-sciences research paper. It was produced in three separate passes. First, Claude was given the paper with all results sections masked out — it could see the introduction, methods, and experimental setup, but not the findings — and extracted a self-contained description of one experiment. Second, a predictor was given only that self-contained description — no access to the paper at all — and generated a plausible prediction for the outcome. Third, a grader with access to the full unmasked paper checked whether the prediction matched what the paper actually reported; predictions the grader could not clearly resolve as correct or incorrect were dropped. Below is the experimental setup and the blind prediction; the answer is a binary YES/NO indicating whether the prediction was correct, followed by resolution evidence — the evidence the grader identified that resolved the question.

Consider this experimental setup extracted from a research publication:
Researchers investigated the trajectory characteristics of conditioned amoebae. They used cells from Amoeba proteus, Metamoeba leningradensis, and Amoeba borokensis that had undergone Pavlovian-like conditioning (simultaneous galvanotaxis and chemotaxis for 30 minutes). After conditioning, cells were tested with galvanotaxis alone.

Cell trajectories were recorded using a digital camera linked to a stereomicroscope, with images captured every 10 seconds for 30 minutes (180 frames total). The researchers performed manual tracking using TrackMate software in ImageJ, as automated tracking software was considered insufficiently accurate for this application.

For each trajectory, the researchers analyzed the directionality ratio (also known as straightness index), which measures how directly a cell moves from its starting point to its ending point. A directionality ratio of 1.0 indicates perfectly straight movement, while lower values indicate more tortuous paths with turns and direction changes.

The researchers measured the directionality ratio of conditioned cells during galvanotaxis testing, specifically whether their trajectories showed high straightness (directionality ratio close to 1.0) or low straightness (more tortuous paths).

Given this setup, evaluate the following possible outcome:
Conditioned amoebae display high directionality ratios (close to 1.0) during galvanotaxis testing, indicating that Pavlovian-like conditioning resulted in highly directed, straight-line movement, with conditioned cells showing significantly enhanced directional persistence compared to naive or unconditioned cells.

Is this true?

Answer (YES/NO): NO